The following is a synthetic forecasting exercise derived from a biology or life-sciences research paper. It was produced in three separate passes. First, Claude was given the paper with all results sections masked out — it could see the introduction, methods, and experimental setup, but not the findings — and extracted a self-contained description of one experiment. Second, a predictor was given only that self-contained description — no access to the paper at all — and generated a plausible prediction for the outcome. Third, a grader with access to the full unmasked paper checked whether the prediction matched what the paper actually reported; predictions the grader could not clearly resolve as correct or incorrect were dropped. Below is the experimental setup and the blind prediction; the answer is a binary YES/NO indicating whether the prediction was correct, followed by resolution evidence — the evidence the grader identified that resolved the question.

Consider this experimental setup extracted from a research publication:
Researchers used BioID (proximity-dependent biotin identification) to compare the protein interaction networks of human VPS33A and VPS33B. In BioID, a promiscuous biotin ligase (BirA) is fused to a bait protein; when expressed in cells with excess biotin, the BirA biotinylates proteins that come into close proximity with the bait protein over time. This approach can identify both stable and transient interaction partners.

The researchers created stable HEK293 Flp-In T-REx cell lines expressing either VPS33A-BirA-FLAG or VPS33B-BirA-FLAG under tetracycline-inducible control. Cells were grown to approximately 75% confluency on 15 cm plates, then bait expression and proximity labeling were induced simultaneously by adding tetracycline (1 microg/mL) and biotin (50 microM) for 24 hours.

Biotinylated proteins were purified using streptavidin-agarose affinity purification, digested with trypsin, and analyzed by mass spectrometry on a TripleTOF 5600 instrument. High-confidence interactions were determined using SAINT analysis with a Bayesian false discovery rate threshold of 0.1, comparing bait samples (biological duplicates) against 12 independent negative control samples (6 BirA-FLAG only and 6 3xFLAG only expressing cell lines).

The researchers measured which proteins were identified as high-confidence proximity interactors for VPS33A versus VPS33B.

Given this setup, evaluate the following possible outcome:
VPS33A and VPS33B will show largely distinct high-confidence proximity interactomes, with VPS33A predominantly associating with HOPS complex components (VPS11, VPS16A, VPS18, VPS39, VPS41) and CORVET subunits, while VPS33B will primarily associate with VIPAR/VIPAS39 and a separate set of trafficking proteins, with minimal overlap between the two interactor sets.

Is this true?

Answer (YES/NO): YES